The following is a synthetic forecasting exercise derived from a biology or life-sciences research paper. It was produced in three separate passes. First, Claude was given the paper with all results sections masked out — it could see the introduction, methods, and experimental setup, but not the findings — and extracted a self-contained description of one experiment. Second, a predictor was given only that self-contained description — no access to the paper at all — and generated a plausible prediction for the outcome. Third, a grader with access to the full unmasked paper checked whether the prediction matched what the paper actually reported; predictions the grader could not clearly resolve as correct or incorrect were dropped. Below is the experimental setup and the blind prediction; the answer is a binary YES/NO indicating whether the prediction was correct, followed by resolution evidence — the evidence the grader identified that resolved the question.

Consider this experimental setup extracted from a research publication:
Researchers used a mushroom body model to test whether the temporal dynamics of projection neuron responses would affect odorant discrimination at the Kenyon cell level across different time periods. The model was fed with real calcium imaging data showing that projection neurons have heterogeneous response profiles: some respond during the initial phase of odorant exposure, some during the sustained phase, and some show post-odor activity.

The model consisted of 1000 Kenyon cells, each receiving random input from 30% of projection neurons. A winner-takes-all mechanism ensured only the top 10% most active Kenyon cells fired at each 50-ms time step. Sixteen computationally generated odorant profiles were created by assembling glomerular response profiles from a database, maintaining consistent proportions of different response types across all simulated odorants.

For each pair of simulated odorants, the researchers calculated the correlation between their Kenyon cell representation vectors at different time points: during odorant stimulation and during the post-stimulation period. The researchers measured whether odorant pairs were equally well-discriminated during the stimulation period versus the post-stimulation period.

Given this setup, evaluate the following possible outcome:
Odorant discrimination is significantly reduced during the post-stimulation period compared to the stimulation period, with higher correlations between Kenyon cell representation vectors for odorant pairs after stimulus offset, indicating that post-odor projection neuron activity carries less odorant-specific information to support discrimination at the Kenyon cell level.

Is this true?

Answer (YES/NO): NO